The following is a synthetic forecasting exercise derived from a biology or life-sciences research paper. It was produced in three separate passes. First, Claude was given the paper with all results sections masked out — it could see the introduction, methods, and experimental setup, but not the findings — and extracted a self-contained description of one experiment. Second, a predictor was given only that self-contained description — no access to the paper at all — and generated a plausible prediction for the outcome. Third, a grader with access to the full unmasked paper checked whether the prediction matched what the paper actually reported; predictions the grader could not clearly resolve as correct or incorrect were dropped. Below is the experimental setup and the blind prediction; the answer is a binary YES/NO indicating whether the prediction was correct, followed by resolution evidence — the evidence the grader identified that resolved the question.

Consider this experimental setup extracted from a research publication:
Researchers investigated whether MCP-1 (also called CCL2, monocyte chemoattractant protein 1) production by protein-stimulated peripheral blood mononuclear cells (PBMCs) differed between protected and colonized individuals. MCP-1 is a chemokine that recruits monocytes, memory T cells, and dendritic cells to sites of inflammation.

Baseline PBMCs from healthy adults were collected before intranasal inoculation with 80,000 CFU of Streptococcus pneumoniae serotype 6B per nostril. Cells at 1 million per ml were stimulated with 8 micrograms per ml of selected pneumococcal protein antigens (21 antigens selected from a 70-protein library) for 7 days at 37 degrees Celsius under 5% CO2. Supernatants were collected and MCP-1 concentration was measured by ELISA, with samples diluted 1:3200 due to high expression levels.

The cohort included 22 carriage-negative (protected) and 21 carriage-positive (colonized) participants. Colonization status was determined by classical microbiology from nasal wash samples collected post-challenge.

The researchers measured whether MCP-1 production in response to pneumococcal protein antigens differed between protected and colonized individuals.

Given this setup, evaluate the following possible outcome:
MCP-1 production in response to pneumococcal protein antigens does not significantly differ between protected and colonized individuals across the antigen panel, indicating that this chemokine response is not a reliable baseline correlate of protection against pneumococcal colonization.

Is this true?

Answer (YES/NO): NO